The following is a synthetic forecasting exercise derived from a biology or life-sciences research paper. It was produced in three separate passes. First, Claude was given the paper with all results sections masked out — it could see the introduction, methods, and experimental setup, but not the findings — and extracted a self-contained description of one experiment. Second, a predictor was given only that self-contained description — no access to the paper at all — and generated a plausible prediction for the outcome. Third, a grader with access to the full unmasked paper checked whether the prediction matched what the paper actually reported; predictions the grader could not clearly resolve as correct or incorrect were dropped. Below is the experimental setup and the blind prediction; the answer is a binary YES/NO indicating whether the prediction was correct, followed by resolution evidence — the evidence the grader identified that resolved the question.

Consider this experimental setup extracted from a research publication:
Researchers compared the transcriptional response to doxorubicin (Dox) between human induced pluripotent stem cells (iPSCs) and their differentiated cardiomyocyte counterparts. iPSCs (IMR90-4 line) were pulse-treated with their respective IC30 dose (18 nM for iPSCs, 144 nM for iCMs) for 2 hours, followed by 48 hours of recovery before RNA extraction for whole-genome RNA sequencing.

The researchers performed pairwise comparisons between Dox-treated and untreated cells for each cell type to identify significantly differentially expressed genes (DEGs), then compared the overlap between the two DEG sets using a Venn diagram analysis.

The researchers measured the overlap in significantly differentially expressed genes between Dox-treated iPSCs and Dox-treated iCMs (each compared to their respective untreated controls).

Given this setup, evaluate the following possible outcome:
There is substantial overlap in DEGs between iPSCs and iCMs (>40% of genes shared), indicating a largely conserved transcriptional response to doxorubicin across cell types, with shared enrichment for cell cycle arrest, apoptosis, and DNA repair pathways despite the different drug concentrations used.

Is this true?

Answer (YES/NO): NO